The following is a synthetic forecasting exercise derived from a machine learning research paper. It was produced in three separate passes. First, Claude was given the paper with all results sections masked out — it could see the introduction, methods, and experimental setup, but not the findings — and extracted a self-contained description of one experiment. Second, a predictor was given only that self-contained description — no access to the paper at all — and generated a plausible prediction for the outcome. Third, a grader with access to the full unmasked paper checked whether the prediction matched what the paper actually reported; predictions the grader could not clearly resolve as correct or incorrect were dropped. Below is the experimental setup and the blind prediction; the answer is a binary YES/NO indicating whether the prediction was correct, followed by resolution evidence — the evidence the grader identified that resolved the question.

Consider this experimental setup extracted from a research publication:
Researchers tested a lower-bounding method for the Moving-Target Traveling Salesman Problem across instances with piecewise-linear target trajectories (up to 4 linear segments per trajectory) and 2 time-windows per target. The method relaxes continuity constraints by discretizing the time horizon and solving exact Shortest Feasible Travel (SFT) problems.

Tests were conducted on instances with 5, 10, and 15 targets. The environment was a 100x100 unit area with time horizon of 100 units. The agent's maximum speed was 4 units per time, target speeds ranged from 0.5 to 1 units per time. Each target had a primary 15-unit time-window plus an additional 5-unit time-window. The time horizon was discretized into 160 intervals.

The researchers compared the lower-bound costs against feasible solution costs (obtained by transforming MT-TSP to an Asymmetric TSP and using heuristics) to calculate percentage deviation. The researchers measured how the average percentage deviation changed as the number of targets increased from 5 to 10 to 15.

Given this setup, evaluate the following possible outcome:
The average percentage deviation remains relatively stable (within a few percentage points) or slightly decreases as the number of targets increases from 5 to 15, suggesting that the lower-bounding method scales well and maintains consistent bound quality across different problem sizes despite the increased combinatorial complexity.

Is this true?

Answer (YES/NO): NO